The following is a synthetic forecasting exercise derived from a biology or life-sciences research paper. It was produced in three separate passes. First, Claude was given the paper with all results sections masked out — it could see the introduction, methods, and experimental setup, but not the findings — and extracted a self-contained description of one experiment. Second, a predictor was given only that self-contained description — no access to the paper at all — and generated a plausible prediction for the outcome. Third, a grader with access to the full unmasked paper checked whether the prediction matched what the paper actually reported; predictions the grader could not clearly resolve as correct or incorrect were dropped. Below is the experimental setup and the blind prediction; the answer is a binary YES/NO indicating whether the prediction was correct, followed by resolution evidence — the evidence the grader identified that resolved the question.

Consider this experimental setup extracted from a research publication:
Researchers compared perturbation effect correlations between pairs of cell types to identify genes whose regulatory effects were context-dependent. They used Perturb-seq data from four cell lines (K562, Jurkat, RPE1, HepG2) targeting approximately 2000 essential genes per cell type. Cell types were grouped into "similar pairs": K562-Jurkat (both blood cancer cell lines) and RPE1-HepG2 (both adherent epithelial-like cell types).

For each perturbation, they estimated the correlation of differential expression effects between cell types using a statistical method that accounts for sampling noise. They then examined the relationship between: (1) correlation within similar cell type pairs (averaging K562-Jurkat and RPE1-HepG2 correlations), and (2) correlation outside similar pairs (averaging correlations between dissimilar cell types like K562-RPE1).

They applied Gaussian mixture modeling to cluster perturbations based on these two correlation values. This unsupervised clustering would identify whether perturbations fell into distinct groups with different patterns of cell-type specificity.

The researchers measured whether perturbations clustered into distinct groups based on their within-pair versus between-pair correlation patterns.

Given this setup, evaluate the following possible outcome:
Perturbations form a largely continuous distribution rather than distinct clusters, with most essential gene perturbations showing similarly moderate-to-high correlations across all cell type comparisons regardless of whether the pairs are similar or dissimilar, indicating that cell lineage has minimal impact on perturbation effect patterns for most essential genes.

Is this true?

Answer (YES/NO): NO